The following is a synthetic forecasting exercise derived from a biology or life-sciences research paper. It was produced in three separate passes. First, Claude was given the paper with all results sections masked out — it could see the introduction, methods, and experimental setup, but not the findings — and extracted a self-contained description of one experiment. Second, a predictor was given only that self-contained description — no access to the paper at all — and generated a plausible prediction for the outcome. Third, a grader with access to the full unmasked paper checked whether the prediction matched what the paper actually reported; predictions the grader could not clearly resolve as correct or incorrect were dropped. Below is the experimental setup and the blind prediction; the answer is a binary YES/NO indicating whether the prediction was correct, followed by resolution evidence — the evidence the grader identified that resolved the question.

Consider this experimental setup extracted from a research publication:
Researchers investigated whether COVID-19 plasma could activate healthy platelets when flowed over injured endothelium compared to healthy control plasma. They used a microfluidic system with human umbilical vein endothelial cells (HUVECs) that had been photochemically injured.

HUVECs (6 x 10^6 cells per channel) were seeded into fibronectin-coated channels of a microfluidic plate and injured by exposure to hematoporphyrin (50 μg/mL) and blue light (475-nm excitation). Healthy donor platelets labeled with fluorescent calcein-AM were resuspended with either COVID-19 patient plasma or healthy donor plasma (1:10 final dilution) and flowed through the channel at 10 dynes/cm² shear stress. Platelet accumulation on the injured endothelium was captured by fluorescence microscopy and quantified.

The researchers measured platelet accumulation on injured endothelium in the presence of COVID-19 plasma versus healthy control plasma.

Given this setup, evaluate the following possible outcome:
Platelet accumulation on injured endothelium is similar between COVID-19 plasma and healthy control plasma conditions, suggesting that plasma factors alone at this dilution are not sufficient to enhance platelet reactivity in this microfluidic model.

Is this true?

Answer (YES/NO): NO